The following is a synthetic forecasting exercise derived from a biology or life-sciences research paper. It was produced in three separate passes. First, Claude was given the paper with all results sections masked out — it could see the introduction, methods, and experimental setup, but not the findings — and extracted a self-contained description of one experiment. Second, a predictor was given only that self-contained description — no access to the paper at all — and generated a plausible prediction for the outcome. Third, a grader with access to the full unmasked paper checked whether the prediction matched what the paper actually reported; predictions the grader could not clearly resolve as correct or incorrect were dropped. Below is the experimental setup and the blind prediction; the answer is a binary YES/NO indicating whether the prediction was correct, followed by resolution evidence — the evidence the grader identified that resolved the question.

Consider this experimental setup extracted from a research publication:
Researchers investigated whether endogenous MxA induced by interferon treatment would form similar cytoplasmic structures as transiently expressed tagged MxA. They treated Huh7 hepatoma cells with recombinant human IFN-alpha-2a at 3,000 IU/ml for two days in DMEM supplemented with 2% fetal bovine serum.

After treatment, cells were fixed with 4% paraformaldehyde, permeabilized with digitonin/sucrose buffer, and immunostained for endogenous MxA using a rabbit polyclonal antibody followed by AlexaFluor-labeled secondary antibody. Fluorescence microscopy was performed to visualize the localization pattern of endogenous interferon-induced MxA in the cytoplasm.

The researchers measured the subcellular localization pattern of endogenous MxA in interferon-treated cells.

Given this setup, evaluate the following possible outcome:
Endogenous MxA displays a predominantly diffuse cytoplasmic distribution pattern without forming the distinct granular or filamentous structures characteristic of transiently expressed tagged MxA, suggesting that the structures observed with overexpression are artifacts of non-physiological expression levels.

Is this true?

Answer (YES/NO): NO